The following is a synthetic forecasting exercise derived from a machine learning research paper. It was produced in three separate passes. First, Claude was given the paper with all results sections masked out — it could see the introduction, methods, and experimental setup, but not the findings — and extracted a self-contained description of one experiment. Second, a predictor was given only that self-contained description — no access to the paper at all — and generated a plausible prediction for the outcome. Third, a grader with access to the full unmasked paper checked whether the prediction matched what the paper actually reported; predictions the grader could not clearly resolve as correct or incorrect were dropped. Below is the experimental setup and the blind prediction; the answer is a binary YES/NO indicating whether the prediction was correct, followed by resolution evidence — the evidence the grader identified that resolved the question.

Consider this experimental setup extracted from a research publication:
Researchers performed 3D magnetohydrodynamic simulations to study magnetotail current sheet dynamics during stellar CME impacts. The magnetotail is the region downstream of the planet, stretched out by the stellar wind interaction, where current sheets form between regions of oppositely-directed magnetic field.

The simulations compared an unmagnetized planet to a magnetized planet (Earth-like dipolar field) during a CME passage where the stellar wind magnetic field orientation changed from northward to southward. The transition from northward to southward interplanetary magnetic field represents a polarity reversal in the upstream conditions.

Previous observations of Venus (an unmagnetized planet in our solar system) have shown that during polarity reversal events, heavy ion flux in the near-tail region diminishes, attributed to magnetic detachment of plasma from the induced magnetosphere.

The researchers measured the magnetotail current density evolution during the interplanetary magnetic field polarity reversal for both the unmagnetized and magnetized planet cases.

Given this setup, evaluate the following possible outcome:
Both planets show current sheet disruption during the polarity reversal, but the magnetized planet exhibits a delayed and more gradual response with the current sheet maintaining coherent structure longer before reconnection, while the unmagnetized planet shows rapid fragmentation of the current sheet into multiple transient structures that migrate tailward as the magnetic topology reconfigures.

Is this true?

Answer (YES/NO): NO